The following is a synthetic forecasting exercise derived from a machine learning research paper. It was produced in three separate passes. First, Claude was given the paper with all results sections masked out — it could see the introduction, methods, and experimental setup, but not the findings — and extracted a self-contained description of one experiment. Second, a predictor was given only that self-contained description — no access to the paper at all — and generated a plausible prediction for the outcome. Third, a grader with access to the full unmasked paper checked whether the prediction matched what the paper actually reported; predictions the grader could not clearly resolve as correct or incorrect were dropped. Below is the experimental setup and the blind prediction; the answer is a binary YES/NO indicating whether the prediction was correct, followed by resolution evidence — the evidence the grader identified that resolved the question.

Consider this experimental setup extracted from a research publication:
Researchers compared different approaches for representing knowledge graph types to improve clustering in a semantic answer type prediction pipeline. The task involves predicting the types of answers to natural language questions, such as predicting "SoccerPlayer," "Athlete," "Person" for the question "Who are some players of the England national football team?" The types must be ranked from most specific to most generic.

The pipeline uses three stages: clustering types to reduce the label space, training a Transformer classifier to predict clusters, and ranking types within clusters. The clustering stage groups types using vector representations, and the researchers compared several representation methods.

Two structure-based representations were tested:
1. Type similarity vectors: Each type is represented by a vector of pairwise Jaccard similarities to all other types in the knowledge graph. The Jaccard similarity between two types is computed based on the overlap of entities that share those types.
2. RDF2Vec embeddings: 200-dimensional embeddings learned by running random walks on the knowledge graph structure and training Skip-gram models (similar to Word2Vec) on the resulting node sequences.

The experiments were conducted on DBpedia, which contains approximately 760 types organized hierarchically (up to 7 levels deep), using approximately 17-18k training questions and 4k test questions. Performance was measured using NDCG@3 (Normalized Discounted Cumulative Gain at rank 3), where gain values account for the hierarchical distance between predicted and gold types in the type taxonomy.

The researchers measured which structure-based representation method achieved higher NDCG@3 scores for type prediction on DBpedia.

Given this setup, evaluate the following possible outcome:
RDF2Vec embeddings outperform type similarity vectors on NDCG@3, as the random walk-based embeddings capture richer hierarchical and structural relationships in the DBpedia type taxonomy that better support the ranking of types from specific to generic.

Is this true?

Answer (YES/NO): YES